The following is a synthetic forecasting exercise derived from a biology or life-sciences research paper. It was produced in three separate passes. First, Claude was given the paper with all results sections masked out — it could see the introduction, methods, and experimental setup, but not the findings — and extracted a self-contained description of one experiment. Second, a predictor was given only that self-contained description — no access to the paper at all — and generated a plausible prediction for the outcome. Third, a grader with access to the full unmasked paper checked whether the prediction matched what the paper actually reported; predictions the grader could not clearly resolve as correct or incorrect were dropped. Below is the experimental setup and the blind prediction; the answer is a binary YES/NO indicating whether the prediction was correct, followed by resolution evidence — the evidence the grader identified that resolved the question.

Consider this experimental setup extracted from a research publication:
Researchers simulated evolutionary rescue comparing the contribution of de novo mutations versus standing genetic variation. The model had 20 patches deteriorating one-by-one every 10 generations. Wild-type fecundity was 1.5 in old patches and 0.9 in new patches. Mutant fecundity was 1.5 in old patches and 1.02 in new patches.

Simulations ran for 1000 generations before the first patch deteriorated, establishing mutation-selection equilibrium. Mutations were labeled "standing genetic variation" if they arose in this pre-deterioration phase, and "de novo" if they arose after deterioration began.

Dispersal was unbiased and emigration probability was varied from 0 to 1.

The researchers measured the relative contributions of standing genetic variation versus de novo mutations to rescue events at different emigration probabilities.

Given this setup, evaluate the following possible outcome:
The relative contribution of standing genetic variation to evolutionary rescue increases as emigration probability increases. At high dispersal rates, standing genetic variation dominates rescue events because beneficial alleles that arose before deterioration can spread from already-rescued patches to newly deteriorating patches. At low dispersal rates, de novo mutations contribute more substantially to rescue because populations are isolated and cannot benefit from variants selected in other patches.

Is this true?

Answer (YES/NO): NO